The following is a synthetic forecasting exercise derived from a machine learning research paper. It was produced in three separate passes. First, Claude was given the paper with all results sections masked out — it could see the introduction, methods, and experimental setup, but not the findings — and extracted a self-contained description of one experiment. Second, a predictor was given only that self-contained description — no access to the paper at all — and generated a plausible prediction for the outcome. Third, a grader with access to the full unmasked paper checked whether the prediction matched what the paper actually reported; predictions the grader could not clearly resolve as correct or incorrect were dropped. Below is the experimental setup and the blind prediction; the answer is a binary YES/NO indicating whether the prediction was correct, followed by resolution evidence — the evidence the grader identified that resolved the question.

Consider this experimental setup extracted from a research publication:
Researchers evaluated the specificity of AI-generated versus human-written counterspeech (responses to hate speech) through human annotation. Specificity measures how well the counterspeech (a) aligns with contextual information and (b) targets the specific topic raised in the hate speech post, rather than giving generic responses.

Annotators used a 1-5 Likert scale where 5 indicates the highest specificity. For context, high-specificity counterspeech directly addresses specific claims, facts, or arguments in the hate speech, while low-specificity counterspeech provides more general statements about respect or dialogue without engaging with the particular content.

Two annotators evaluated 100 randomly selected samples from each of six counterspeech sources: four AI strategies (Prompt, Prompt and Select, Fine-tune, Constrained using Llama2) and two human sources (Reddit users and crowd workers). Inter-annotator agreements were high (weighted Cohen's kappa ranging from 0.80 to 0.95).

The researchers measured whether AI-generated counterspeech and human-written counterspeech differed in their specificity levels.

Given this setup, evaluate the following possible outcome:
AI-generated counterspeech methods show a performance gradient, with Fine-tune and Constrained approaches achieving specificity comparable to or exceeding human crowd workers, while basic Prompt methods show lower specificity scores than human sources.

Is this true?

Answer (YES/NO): NO